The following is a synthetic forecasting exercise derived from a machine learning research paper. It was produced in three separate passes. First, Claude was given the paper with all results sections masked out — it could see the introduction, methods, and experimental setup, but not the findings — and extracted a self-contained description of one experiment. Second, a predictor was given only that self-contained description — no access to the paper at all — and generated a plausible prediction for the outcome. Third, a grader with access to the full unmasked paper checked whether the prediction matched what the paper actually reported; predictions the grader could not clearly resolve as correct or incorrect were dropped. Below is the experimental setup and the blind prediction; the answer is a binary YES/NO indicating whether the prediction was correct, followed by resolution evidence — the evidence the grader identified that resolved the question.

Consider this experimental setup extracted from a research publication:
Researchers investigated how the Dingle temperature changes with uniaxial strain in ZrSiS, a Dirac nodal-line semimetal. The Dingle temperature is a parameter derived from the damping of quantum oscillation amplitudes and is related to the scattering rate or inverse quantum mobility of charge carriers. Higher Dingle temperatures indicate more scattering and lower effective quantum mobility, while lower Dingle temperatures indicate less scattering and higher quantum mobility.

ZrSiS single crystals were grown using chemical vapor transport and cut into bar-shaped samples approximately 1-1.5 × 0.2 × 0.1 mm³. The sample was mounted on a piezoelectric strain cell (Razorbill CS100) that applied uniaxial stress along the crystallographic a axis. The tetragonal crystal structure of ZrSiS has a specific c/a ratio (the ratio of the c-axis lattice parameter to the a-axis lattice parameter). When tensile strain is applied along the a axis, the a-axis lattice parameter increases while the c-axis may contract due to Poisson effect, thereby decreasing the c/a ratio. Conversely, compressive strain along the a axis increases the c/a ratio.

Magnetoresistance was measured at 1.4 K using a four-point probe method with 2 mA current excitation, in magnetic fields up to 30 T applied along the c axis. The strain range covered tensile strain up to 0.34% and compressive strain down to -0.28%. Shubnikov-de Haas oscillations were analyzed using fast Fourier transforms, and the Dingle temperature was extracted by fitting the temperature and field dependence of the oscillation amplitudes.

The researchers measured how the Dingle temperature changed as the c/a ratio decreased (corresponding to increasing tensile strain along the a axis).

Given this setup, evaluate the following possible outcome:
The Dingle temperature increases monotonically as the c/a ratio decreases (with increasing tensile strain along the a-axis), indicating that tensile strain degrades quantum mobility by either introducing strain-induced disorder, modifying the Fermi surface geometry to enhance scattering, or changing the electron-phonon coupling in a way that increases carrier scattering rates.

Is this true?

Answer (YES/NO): YES